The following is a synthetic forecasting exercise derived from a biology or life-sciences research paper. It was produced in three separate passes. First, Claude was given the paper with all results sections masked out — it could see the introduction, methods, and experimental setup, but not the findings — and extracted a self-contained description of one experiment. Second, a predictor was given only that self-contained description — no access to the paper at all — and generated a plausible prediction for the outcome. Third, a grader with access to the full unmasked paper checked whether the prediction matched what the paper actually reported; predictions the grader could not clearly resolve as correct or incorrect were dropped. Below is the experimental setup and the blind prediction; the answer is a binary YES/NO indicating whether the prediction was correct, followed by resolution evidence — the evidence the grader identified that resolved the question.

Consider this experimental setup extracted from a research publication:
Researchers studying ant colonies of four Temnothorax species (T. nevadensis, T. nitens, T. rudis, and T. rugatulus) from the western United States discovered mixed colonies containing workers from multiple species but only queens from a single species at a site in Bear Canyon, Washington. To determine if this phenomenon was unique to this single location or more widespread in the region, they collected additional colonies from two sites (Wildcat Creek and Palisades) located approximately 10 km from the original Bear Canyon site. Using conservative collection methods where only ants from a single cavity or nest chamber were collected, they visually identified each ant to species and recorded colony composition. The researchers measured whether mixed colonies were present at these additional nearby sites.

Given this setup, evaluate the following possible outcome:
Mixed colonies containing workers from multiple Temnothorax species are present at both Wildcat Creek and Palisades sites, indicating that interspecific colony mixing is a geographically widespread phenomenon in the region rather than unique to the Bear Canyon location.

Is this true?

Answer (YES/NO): YES